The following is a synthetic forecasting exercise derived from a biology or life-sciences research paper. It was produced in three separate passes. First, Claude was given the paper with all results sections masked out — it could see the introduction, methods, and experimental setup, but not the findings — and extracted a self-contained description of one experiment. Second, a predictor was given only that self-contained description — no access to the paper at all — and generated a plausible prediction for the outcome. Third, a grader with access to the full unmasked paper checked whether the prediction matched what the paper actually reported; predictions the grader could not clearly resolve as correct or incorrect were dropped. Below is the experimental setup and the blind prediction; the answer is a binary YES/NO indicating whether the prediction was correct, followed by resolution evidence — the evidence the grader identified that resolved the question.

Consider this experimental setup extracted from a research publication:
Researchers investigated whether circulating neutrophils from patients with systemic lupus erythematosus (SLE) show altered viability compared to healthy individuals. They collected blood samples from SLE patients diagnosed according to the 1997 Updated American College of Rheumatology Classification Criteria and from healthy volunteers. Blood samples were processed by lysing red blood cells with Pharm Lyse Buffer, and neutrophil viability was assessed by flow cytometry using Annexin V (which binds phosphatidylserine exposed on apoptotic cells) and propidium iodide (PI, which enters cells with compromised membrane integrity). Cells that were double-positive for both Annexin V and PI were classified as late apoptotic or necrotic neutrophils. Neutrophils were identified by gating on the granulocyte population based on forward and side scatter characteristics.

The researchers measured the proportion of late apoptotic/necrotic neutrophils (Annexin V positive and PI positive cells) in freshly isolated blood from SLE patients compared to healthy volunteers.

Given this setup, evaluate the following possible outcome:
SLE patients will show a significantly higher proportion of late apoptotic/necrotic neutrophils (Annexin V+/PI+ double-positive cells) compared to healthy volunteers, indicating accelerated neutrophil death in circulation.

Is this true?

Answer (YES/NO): NO